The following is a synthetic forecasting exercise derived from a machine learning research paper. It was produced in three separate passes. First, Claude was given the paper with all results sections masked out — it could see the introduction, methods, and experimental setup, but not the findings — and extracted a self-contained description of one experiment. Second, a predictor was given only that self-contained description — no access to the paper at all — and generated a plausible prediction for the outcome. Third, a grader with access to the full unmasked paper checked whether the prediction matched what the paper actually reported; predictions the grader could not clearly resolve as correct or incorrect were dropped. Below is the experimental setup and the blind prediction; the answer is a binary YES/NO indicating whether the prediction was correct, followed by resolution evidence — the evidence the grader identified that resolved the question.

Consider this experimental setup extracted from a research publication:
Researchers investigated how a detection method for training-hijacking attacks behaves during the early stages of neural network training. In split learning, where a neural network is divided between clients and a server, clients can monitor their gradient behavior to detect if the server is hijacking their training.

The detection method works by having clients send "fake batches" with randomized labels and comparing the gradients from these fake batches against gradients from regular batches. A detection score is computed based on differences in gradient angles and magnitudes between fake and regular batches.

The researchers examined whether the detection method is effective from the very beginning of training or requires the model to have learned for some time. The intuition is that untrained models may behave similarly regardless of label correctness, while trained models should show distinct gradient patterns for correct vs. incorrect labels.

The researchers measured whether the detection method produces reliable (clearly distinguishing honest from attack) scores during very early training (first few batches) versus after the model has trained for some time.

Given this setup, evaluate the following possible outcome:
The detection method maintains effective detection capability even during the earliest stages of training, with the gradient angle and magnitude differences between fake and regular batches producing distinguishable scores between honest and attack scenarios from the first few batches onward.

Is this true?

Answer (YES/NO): NO